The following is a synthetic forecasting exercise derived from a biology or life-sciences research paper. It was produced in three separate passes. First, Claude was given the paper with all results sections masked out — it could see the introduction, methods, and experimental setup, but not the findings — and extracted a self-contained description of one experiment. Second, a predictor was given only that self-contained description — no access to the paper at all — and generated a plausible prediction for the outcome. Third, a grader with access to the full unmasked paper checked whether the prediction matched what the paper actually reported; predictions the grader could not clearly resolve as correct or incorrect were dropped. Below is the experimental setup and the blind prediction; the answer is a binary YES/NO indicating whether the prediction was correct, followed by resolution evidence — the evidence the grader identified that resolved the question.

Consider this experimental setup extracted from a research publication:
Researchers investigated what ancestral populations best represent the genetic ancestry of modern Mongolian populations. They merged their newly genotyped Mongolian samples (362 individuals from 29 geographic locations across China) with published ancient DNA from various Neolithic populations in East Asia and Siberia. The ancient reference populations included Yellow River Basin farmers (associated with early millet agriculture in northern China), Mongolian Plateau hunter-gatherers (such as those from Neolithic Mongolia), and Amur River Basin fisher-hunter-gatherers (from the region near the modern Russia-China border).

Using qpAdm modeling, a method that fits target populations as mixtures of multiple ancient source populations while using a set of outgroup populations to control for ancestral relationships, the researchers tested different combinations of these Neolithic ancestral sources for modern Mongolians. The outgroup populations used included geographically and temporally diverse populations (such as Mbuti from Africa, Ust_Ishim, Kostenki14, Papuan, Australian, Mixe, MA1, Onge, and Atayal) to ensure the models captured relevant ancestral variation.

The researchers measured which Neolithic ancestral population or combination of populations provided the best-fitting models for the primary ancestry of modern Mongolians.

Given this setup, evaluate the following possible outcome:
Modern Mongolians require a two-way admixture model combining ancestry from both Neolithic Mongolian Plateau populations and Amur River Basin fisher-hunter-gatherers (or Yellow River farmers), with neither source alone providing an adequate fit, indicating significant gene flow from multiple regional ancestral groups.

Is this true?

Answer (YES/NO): NO